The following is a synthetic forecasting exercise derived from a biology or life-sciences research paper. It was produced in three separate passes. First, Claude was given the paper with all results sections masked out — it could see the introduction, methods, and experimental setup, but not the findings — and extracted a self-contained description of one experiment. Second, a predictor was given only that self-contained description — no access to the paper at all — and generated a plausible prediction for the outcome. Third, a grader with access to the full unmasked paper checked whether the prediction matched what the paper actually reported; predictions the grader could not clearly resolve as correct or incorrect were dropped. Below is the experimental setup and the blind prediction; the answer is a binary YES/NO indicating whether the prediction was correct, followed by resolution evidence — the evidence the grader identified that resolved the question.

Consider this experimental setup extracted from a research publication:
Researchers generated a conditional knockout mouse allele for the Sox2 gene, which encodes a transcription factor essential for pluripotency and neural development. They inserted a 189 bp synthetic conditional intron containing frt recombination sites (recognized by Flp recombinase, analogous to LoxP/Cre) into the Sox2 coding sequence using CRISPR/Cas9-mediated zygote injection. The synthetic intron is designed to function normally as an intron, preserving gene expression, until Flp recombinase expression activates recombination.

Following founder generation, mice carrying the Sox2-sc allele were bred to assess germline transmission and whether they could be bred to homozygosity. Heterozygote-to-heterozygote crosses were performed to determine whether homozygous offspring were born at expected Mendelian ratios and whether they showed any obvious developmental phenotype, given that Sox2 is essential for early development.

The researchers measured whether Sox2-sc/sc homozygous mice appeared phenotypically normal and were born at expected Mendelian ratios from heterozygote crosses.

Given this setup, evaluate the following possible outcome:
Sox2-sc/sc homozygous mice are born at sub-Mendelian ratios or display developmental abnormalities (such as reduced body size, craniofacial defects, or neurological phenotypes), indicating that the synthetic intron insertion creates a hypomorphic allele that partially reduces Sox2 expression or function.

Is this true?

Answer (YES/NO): NO